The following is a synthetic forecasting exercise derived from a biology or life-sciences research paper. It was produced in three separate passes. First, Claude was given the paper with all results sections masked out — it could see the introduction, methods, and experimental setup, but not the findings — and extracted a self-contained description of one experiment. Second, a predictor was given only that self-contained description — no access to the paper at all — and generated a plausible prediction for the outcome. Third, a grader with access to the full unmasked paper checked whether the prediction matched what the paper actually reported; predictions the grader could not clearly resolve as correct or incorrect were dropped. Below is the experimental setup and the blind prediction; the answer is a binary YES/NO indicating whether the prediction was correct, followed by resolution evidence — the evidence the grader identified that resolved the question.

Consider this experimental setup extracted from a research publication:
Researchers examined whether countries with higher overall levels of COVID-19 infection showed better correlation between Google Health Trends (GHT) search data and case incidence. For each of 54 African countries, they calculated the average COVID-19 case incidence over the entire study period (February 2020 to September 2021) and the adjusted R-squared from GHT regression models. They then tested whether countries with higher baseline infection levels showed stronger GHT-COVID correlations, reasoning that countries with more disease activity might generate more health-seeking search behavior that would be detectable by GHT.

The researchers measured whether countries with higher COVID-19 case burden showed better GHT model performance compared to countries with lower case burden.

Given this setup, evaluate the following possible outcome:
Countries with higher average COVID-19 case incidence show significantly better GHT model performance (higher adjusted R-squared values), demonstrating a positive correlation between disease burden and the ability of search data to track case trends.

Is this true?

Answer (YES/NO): YES